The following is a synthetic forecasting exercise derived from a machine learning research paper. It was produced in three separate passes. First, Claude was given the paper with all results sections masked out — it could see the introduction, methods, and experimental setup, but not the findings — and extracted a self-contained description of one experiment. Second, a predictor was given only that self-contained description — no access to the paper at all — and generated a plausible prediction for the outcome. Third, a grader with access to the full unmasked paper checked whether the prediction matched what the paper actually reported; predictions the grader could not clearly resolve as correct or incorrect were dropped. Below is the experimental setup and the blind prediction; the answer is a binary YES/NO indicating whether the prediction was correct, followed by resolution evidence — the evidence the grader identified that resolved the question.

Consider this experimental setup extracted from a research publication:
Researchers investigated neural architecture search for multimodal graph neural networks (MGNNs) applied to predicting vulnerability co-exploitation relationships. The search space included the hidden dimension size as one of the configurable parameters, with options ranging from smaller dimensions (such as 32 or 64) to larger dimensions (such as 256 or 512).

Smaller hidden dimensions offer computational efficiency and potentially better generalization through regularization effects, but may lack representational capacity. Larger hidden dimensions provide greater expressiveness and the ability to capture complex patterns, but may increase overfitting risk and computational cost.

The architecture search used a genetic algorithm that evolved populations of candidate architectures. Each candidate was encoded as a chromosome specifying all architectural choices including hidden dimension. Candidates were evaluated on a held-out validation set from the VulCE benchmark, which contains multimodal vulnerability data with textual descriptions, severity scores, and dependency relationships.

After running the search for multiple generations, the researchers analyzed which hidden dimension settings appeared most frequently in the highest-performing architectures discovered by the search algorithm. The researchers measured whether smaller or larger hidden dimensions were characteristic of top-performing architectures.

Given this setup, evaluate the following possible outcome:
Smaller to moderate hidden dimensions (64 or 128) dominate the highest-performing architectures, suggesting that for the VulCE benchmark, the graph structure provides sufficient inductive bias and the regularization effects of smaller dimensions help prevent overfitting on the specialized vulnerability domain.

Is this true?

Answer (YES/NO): NO